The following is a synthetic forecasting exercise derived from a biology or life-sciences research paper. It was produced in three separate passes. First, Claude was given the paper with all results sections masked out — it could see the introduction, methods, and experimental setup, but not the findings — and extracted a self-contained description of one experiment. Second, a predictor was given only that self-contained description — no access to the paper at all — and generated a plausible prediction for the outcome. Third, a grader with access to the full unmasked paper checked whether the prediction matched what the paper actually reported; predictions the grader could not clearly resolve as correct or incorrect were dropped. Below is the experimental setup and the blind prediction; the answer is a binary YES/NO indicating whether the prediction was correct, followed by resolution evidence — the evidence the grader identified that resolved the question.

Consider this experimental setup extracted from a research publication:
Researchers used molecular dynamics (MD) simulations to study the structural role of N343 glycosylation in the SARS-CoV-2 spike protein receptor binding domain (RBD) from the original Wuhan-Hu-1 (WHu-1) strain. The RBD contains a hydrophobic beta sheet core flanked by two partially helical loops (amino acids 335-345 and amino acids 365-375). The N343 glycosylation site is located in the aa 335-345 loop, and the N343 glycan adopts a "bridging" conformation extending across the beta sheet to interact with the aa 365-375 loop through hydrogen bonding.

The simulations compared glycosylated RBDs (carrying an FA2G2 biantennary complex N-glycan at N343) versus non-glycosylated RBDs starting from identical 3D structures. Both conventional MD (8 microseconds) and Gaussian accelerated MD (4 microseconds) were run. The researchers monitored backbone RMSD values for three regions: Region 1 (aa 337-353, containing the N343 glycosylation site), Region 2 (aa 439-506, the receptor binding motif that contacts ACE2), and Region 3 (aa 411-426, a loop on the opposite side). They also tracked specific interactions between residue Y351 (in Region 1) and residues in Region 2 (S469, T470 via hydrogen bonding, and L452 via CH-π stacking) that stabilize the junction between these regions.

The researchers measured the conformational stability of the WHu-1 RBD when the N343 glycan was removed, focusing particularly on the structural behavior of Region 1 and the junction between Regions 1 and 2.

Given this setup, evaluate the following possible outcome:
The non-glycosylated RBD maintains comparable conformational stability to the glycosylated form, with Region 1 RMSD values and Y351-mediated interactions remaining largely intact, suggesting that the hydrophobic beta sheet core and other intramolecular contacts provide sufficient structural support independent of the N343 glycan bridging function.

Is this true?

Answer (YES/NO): NO